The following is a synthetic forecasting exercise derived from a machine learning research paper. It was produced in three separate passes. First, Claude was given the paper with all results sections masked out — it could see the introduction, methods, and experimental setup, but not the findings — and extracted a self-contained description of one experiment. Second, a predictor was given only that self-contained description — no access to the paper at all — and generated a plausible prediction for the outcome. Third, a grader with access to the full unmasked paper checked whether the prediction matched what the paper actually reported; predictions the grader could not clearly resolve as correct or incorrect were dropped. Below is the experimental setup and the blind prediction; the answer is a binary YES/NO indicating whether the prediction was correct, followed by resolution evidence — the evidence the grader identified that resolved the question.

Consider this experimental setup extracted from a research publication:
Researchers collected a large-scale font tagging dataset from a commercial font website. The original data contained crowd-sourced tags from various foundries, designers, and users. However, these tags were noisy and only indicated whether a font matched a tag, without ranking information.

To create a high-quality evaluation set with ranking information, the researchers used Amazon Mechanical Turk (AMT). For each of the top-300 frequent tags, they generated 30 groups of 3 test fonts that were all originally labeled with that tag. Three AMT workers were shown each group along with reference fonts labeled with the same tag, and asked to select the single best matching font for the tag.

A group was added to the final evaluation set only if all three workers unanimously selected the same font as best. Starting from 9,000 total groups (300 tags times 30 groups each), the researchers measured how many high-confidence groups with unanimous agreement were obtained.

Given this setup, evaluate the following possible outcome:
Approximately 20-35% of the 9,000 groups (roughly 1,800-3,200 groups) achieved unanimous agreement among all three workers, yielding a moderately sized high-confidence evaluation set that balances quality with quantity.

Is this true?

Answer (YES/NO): NO